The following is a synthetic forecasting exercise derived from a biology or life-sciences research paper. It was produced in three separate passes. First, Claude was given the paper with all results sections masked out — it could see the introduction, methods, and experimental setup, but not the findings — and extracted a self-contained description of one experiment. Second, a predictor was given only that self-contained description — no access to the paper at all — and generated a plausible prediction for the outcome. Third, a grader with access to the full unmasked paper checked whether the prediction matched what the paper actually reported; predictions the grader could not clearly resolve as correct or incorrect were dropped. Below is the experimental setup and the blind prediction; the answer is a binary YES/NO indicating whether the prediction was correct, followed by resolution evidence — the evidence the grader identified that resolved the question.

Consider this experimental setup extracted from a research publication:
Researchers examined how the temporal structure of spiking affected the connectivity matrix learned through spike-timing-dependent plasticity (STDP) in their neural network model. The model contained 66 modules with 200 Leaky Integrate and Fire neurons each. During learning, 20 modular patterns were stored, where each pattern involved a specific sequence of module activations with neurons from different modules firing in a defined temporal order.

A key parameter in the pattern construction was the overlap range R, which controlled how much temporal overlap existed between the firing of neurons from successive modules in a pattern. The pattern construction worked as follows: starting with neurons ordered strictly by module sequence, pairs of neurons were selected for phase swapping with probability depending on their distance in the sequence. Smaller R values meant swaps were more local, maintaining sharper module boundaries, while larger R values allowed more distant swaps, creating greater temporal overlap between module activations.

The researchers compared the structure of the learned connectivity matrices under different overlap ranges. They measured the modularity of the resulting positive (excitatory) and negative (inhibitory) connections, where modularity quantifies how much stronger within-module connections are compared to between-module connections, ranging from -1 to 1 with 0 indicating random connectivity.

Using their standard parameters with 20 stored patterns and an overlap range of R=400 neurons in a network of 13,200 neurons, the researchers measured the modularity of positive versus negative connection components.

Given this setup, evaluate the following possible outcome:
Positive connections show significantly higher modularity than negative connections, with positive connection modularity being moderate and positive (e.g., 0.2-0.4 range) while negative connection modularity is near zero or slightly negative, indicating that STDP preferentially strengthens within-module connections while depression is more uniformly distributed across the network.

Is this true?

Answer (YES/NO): NO